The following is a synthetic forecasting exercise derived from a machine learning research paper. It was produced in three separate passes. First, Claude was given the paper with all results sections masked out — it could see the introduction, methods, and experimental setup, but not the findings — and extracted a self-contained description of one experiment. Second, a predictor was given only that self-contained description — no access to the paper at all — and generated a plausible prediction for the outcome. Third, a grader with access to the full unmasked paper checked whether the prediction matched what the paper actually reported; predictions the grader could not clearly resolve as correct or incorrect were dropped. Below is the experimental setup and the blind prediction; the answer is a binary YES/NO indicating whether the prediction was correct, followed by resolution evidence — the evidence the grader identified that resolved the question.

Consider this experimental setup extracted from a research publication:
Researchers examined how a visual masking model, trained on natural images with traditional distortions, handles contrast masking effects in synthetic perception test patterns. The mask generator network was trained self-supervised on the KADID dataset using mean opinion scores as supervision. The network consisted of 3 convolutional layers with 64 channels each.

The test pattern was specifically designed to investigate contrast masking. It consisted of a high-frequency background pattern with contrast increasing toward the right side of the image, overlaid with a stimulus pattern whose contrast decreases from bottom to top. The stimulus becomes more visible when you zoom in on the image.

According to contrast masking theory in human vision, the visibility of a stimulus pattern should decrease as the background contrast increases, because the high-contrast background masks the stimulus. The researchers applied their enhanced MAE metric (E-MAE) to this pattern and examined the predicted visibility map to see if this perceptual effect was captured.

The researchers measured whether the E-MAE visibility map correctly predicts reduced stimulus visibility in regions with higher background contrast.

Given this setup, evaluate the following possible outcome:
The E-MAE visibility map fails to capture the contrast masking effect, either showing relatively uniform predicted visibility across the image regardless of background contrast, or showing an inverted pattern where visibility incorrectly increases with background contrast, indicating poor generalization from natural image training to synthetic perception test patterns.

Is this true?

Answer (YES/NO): NO